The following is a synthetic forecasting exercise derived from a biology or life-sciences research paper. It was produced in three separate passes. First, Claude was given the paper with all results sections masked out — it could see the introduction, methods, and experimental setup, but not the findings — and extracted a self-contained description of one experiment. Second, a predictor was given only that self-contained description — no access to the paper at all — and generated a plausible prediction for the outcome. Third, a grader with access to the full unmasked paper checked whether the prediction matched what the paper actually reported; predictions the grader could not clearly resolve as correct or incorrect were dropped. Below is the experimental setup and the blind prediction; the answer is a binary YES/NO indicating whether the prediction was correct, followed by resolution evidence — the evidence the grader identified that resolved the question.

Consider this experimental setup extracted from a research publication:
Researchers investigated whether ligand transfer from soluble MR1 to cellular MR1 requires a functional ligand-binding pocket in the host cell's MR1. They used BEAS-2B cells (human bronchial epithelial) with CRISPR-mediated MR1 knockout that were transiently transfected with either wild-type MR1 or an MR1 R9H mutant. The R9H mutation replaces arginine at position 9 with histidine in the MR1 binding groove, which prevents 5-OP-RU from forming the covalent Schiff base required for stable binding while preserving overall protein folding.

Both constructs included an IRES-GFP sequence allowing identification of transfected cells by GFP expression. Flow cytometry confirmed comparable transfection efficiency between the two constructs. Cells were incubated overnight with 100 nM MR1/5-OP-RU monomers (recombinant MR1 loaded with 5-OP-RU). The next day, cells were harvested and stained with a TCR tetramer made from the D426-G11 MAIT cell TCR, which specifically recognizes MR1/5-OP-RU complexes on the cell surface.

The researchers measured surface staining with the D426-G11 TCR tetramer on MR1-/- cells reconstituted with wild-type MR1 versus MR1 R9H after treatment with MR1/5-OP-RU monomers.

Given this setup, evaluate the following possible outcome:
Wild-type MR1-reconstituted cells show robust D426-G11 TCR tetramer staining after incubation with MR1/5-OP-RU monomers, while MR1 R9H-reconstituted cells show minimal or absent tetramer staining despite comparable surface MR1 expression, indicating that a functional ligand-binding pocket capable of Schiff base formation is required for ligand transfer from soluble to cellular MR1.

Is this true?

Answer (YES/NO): YES